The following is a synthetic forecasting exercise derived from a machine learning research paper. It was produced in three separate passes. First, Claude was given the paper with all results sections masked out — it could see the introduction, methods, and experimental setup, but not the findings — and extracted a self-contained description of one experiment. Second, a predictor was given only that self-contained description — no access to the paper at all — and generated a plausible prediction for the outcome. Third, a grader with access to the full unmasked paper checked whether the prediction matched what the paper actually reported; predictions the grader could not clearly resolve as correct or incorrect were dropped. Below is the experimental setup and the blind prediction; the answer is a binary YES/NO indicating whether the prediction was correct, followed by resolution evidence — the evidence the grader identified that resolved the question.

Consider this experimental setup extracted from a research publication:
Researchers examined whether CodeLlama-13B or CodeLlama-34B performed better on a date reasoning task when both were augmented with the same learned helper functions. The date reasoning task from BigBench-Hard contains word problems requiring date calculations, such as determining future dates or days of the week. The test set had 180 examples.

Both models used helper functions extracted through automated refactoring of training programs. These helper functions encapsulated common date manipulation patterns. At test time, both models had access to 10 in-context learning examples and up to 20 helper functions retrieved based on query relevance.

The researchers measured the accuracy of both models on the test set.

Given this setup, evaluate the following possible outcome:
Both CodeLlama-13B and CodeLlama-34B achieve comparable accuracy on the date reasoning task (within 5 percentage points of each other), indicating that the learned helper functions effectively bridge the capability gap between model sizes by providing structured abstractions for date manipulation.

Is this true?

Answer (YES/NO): YES